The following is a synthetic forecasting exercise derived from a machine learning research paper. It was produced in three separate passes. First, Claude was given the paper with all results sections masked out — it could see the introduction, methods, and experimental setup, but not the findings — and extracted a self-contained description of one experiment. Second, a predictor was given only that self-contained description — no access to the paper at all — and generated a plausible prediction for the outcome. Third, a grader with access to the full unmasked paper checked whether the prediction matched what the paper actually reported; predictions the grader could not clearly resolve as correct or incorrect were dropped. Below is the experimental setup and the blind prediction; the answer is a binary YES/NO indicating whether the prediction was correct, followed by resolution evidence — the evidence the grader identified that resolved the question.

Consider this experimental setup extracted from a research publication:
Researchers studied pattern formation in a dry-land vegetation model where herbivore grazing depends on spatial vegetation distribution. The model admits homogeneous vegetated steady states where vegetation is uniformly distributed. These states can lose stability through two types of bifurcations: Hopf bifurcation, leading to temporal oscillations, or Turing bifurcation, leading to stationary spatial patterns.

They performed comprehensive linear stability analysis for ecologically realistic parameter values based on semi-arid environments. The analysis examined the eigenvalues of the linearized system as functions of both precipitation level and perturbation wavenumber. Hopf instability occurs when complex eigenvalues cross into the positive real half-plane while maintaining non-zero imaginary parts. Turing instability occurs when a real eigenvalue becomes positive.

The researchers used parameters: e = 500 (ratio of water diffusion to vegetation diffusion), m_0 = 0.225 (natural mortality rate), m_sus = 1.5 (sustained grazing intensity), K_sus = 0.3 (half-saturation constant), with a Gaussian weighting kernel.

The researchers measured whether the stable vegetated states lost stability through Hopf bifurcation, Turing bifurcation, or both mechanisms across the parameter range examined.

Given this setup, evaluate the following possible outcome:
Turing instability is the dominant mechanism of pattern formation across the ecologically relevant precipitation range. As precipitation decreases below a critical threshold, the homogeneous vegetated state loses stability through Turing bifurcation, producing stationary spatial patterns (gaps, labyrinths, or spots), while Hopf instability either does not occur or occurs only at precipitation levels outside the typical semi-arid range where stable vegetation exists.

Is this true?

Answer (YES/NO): YES